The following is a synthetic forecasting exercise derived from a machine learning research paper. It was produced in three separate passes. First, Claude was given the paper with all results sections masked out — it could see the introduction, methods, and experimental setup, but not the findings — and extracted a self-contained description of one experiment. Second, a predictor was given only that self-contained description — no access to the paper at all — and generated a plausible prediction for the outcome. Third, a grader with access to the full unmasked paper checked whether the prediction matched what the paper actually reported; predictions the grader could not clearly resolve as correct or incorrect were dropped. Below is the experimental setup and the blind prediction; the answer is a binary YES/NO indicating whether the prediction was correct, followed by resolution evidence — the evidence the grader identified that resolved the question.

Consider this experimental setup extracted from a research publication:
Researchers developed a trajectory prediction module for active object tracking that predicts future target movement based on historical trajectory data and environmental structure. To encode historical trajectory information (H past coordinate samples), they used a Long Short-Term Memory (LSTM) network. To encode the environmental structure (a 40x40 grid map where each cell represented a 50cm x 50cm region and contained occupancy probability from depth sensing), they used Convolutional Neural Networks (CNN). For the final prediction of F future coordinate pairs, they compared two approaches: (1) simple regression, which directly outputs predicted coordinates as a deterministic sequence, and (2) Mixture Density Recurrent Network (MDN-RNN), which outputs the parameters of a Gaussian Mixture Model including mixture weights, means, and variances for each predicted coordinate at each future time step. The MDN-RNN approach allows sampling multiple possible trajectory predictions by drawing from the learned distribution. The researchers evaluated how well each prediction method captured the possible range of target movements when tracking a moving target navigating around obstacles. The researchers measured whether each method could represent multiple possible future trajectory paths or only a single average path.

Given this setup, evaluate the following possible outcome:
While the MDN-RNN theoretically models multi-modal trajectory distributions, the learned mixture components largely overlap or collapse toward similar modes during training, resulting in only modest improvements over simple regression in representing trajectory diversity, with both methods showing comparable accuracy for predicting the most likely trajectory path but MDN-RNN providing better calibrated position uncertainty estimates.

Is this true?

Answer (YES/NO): NO